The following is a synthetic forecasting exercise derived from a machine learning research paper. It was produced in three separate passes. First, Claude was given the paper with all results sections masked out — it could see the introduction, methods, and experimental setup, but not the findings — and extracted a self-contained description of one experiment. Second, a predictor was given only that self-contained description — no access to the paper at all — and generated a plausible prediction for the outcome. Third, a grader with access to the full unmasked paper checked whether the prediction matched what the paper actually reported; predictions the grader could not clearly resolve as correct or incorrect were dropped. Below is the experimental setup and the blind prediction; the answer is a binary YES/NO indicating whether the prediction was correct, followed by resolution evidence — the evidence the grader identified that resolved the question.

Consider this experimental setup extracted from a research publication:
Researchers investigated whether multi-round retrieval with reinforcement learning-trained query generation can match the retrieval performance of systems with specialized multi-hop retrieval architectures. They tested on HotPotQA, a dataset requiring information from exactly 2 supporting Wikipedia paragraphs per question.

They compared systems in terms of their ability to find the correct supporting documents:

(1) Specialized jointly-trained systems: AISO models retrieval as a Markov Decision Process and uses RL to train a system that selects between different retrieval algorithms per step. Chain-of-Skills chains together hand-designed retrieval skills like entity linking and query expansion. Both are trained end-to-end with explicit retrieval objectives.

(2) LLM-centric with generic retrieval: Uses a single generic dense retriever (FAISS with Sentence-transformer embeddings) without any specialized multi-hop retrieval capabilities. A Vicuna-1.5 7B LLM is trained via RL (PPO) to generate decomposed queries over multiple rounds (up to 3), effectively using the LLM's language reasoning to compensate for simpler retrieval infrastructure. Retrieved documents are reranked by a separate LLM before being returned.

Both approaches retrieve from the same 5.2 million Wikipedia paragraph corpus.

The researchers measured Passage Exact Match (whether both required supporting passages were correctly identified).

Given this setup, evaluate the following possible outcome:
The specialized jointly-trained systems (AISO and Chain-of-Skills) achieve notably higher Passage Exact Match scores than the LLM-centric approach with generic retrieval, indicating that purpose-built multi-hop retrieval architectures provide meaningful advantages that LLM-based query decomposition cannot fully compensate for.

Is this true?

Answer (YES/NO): YES